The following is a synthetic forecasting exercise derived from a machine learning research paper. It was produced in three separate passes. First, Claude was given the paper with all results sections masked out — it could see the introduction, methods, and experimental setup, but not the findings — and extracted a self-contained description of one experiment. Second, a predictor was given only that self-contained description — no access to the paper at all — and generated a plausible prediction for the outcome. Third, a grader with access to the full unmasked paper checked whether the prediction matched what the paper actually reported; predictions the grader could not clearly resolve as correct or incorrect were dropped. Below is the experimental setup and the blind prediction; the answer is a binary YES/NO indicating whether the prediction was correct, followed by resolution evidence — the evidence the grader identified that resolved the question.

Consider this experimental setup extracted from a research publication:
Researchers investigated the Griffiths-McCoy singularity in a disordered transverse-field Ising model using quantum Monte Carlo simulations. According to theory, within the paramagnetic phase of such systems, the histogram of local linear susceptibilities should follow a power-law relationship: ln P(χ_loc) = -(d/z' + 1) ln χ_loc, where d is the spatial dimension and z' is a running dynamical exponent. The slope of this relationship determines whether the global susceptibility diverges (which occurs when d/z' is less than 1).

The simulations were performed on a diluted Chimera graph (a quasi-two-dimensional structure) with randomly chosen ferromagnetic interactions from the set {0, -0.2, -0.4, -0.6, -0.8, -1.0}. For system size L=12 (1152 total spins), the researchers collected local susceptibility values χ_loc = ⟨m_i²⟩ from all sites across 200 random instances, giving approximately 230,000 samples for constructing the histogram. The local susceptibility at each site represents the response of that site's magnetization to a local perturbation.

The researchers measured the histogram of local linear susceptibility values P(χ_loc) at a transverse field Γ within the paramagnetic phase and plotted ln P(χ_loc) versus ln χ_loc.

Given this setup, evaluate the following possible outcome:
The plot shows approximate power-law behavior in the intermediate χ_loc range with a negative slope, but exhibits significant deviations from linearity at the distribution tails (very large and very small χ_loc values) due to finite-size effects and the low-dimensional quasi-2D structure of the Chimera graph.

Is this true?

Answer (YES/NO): NO